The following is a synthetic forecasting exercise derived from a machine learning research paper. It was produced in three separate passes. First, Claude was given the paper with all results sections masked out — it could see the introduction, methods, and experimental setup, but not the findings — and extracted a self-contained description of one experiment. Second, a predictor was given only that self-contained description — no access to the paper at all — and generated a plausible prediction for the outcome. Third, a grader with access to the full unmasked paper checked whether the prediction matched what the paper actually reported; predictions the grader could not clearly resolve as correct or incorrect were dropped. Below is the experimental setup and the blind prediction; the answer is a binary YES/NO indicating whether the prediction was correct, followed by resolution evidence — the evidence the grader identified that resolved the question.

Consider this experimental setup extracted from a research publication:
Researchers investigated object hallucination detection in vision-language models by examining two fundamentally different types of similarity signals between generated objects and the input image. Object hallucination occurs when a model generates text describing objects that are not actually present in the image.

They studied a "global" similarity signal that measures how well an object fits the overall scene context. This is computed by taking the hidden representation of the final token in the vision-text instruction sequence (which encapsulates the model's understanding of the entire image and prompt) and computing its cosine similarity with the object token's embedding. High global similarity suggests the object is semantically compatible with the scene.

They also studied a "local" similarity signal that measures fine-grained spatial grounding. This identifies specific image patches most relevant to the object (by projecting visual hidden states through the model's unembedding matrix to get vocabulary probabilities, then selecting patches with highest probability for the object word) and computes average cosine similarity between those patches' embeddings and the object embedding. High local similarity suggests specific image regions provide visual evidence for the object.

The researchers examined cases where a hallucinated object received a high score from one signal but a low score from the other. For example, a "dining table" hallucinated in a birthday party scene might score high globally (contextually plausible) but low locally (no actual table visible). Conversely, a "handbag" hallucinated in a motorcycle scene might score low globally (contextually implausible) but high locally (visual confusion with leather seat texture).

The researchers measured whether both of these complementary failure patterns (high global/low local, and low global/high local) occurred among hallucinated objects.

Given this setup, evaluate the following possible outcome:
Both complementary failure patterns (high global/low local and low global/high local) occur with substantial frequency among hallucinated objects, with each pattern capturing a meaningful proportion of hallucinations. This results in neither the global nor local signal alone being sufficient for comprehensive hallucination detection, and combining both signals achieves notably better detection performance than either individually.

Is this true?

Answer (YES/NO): YES